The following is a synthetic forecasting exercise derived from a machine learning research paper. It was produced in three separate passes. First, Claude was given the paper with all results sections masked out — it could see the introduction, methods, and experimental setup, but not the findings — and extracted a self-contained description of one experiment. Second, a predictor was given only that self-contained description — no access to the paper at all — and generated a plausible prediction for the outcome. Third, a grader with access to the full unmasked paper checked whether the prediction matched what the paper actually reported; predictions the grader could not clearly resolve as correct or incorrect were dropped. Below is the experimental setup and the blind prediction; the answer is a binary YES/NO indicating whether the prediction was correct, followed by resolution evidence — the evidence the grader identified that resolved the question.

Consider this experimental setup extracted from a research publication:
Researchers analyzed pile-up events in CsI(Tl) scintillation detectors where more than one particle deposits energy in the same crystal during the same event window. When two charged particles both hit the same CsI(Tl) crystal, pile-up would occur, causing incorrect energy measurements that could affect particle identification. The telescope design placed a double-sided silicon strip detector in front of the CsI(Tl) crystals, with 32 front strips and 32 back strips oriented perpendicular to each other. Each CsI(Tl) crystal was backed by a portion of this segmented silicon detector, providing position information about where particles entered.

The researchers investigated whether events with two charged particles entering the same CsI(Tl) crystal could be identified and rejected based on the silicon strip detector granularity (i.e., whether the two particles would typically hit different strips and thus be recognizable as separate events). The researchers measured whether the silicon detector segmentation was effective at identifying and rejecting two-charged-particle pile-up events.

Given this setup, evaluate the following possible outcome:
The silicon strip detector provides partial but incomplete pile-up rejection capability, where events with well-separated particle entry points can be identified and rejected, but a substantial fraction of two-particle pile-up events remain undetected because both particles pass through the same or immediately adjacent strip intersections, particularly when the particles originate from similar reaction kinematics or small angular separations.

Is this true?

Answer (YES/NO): NO